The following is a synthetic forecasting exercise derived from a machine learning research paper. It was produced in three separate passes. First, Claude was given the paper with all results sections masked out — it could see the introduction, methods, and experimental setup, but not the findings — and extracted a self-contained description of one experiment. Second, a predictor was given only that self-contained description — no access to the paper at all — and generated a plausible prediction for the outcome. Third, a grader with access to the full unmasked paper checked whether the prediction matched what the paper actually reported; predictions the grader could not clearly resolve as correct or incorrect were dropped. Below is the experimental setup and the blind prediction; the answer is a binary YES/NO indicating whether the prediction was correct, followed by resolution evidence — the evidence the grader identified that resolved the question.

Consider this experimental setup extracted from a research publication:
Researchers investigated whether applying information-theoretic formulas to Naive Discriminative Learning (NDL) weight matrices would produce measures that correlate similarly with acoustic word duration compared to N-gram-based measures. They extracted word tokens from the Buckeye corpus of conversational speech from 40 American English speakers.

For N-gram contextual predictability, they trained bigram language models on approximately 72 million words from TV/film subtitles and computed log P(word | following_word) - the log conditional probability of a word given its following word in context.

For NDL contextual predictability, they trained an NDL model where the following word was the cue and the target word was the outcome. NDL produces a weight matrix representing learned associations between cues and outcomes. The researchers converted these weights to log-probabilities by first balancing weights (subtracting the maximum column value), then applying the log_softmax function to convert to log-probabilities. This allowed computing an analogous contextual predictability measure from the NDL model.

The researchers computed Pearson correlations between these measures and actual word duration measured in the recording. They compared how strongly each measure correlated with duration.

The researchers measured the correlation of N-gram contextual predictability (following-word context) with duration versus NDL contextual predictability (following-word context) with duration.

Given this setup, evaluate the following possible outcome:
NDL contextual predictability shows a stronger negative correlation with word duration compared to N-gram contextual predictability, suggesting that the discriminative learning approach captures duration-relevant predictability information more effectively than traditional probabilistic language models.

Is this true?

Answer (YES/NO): NO